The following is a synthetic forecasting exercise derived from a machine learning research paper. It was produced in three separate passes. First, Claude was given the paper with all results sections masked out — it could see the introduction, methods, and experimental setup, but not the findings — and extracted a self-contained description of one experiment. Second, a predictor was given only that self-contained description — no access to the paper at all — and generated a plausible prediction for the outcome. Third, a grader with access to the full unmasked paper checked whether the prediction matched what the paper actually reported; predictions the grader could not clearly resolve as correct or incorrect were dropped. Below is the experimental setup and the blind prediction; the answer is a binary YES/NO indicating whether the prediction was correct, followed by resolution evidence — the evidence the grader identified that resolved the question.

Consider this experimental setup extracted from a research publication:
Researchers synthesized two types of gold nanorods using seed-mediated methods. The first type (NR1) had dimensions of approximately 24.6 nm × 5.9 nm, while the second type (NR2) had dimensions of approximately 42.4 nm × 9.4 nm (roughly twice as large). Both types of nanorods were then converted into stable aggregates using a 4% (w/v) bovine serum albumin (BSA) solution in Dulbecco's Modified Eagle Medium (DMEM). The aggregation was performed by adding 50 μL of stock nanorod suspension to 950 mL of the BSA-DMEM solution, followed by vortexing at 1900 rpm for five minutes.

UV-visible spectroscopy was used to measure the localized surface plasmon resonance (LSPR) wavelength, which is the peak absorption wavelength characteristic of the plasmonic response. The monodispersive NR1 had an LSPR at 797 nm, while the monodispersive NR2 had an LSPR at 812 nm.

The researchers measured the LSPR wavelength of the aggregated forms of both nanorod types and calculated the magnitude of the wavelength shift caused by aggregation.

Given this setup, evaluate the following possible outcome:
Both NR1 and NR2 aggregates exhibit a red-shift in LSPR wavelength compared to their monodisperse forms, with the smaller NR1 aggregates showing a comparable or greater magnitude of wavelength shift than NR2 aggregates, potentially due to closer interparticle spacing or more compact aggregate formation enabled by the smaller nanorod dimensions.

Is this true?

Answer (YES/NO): NO